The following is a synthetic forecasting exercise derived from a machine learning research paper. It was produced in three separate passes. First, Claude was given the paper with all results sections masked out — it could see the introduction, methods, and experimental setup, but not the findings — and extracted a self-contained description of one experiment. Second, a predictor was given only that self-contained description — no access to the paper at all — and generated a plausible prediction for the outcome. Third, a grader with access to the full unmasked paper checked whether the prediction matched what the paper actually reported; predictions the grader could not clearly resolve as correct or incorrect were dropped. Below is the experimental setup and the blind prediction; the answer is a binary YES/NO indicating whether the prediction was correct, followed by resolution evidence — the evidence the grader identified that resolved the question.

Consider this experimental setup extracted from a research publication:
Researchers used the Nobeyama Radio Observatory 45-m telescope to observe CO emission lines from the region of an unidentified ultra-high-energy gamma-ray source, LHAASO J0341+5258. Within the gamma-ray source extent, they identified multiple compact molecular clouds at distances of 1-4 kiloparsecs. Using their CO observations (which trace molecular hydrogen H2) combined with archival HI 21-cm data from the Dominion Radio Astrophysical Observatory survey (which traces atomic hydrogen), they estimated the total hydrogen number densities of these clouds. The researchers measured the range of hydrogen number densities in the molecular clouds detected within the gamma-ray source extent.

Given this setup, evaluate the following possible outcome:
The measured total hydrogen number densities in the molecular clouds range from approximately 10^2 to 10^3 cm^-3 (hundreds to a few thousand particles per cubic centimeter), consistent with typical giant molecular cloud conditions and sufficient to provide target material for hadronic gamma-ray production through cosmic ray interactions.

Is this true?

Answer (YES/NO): NO